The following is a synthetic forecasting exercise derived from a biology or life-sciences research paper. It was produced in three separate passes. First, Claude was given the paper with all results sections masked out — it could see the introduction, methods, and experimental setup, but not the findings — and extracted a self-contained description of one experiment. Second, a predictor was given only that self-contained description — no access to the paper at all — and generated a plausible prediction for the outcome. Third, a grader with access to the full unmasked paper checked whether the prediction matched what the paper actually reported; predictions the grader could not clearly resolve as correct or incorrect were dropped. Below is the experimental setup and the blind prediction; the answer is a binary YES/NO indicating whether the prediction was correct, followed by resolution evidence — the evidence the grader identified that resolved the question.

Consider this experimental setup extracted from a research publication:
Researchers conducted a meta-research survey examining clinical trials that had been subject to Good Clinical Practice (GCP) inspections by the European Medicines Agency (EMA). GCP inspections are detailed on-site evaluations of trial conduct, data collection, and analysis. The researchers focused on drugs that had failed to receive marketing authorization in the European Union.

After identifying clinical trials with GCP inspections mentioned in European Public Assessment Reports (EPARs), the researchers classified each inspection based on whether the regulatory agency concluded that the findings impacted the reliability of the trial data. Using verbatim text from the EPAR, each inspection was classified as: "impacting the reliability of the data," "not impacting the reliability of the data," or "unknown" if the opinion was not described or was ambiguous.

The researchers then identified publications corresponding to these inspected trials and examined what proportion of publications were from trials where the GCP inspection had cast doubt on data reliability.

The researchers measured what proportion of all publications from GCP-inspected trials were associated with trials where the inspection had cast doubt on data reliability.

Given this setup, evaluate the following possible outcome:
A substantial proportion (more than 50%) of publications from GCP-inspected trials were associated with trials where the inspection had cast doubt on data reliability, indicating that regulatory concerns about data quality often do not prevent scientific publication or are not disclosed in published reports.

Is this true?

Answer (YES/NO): NO